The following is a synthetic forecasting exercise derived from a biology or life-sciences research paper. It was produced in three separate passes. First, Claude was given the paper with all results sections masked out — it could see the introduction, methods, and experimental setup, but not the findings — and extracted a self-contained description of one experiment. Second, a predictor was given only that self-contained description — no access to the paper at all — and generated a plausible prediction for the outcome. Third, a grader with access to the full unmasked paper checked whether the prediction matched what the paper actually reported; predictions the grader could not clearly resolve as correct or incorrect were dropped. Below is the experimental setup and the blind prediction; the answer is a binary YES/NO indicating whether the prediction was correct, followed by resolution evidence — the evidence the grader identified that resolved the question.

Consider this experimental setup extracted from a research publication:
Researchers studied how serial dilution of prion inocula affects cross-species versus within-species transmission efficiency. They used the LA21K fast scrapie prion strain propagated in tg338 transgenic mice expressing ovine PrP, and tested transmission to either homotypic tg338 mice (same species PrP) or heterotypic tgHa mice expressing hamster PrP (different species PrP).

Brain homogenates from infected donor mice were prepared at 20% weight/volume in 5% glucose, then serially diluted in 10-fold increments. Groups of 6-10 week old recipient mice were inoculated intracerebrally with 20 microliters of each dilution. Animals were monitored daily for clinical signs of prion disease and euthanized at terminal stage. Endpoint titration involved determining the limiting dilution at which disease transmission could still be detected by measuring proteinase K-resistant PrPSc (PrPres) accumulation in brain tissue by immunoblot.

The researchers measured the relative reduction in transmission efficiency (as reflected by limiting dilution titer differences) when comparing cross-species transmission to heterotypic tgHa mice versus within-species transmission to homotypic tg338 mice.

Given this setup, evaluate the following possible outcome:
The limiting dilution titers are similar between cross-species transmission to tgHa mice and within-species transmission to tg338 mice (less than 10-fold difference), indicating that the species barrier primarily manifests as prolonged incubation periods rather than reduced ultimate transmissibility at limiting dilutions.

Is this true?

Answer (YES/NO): NO